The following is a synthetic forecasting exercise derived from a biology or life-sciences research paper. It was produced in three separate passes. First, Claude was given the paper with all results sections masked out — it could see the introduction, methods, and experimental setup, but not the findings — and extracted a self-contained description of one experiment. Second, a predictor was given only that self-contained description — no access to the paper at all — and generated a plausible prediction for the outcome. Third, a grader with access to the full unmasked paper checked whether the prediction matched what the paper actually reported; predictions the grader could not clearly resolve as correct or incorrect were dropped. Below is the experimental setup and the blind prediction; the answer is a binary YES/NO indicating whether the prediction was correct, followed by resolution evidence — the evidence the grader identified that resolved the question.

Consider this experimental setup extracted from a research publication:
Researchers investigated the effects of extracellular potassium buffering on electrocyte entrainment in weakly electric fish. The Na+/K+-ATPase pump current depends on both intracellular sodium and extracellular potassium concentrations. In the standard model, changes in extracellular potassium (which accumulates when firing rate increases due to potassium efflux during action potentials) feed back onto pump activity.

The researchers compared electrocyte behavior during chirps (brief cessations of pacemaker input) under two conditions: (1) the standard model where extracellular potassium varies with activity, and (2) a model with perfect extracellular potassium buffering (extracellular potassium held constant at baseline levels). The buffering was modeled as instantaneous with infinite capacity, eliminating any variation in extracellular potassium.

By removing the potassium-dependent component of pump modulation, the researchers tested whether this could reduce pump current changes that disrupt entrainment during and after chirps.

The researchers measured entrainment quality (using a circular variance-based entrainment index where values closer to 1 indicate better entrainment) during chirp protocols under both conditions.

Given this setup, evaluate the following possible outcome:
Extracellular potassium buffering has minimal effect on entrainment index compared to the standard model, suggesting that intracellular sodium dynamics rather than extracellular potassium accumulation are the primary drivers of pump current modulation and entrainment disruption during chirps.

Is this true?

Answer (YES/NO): NO